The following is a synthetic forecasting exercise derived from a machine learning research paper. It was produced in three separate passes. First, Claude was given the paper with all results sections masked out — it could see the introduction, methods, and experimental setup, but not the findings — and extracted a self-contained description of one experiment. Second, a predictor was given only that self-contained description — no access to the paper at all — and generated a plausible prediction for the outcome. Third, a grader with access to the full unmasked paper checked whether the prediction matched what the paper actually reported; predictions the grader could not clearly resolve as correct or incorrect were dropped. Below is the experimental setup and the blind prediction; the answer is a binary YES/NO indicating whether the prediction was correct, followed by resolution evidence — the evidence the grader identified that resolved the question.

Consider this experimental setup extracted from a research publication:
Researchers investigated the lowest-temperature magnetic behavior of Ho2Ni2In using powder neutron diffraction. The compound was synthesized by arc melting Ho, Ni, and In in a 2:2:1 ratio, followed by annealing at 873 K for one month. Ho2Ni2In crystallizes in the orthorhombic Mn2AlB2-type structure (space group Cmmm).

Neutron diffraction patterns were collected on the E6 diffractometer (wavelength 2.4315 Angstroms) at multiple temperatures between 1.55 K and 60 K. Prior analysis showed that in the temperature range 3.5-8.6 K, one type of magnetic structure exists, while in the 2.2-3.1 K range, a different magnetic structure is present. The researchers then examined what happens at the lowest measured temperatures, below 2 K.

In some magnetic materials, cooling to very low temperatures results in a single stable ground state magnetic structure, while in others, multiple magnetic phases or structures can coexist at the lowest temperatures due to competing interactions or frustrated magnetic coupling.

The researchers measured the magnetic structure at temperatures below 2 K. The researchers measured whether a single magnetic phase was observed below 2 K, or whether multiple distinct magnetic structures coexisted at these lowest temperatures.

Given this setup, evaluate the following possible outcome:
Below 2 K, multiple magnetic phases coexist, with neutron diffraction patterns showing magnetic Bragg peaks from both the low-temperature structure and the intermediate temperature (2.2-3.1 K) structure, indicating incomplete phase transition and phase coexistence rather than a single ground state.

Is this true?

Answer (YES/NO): YES